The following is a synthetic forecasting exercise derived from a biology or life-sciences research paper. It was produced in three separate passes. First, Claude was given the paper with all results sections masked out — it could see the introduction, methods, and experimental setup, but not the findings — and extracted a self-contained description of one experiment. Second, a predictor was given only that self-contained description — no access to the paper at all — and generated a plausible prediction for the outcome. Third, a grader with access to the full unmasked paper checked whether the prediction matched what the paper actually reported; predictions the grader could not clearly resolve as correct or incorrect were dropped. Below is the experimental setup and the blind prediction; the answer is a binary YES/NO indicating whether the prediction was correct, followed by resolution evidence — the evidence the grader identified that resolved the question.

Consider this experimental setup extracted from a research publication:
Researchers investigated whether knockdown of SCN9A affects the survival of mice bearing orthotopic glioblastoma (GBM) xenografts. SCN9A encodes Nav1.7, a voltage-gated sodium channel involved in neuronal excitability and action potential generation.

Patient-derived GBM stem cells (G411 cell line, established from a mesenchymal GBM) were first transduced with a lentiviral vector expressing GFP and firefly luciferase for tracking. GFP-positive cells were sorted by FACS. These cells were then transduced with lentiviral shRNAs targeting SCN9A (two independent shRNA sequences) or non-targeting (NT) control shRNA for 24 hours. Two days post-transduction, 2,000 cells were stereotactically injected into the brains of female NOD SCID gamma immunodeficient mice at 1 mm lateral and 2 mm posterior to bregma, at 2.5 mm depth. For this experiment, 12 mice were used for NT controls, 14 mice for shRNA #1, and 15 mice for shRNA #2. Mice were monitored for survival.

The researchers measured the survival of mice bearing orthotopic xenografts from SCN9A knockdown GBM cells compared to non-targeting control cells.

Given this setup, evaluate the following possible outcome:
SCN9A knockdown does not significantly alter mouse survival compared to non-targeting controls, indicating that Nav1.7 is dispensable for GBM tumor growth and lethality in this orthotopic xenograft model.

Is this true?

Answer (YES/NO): NO